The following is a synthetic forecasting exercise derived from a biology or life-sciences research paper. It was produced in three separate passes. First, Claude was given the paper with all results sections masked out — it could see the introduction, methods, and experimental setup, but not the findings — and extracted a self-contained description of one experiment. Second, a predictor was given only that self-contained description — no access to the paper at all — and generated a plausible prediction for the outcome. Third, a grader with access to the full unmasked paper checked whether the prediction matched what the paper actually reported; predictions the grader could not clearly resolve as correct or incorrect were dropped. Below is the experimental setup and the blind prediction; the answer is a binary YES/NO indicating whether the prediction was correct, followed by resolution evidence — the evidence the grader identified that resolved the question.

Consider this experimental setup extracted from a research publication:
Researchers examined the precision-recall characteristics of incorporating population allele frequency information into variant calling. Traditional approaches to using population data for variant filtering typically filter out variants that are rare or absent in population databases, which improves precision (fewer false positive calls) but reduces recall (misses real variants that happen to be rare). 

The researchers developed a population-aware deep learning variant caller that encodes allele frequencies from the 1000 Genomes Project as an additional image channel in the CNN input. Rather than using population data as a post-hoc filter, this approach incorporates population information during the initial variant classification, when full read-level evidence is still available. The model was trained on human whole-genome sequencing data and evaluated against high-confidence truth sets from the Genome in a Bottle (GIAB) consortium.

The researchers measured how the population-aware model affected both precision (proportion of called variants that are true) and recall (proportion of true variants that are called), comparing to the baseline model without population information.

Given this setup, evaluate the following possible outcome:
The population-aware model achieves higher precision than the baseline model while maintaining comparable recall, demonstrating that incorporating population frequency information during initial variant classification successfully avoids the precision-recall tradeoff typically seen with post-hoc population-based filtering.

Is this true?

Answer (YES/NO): NO